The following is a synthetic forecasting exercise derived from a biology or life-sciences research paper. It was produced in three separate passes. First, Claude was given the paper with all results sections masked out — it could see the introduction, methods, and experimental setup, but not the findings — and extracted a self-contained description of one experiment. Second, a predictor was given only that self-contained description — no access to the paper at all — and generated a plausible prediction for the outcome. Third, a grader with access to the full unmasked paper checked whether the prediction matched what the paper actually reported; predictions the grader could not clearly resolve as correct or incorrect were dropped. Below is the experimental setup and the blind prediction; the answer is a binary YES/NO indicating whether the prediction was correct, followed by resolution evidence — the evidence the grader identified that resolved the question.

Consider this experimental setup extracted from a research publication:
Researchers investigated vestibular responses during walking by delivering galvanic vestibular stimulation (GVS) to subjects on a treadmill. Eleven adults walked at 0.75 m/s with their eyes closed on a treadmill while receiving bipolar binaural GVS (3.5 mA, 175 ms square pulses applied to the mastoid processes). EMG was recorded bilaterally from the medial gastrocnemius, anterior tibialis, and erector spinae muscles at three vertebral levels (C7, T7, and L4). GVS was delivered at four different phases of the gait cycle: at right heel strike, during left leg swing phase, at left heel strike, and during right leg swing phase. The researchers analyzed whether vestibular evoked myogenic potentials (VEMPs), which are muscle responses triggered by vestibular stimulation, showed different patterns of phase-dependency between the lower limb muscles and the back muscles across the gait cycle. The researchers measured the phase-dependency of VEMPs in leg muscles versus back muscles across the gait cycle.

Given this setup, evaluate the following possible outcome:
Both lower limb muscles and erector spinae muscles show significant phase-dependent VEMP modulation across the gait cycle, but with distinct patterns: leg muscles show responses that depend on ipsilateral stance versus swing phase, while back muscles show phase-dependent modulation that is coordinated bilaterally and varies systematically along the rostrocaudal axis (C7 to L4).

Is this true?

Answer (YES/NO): NO